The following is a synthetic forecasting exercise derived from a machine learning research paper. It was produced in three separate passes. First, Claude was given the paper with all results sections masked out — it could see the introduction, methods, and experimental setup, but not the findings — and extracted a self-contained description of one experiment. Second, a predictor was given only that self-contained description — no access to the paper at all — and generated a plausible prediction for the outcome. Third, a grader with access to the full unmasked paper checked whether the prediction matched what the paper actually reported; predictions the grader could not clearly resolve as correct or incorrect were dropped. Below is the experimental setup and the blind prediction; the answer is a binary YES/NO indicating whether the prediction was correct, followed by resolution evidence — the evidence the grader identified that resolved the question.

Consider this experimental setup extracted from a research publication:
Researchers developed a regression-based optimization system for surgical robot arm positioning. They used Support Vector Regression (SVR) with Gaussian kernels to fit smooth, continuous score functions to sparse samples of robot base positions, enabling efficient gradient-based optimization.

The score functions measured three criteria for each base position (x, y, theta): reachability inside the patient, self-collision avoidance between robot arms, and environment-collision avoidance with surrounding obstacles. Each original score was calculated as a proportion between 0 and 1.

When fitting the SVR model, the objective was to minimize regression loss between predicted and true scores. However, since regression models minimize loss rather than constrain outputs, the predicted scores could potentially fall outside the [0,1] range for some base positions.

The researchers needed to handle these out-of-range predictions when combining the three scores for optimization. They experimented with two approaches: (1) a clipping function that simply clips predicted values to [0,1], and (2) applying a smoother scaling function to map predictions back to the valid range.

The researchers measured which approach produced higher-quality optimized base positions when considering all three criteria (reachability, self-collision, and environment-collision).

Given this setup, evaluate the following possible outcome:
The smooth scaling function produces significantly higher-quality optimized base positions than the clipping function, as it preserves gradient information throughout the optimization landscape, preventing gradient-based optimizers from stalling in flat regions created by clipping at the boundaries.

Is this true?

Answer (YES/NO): NO